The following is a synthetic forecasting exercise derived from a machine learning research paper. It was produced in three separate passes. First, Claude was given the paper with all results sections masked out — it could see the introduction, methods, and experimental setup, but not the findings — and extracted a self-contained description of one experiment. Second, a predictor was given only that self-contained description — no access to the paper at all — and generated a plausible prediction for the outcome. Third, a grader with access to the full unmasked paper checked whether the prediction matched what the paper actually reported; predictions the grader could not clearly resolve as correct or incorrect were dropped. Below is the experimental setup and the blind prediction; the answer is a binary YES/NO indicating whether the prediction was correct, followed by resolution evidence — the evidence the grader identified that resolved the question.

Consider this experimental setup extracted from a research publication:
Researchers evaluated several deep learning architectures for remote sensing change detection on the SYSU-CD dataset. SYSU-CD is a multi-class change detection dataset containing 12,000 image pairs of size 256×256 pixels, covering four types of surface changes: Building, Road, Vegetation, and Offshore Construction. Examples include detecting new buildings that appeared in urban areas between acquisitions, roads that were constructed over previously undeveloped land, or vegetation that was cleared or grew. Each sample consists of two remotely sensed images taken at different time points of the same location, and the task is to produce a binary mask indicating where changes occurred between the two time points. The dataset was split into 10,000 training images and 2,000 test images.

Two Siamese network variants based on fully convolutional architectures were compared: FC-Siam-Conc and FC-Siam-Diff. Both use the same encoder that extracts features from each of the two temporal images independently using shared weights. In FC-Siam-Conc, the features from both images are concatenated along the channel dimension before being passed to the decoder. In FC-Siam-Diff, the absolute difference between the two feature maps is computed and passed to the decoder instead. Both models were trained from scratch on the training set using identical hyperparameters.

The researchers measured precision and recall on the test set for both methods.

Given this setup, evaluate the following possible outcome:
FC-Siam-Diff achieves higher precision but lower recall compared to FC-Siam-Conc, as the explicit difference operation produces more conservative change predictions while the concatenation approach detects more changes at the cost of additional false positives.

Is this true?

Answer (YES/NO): YES